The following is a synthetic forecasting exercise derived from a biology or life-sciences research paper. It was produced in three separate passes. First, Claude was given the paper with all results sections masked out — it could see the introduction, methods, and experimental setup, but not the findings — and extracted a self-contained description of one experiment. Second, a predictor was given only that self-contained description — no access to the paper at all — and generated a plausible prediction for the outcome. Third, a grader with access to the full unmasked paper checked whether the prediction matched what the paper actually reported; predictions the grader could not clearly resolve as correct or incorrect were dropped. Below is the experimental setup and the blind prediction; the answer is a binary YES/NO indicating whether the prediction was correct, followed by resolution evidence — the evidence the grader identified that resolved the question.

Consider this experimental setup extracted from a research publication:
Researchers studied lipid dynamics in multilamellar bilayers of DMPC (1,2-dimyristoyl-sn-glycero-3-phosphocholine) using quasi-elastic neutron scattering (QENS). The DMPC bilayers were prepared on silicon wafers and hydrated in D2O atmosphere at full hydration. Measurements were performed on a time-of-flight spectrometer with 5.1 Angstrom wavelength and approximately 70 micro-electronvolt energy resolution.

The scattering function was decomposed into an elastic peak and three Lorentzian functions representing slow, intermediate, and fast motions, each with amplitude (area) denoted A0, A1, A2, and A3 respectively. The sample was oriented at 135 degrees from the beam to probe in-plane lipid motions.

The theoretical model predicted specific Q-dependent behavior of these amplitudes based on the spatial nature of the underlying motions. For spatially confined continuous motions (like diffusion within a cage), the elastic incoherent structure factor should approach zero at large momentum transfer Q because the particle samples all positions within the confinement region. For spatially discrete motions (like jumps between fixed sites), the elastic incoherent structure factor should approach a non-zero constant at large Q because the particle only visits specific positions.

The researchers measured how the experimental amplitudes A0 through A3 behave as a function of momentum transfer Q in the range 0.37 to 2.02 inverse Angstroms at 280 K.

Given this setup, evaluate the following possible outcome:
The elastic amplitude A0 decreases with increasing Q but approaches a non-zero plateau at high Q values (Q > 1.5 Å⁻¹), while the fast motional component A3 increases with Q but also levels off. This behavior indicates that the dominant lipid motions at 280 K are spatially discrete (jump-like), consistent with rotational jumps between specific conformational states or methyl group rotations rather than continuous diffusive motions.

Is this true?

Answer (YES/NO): NO